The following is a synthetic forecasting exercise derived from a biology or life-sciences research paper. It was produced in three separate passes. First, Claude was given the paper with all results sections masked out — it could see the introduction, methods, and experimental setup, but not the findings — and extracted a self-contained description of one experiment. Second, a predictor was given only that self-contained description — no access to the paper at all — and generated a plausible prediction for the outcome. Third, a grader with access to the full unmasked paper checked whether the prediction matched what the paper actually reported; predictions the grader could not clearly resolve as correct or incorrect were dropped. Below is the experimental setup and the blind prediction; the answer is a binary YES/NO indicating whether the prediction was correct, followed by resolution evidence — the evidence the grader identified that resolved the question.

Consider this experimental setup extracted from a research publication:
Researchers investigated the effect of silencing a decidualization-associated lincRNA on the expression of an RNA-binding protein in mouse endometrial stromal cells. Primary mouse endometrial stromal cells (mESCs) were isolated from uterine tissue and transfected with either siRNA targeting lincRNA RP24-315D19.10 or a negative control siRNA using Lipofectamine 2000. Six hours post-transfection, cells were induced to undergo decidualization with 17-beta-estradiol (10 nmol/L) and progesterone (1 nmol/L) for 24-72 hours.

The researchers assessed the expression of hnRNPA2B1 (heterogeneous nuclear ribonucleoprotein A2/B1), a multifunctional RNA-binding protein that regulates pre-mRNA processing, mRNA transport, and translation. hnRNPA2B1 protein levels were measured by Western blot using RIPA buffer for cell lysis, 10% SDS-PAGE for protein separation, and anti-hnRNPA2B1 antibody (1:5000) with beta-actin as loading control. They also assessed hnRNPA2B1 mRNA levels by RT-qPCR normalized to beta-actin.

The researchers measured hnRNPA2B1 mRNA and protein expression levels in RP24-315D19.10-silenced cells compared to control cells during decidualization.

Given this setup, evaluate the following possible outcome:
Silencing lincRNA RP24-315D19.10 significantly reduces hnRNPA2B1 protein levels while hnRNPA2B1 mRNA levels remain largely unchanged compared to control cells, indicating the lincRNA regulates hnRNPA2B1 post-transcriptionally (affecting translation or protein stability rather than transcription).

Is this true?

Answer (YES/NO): YES